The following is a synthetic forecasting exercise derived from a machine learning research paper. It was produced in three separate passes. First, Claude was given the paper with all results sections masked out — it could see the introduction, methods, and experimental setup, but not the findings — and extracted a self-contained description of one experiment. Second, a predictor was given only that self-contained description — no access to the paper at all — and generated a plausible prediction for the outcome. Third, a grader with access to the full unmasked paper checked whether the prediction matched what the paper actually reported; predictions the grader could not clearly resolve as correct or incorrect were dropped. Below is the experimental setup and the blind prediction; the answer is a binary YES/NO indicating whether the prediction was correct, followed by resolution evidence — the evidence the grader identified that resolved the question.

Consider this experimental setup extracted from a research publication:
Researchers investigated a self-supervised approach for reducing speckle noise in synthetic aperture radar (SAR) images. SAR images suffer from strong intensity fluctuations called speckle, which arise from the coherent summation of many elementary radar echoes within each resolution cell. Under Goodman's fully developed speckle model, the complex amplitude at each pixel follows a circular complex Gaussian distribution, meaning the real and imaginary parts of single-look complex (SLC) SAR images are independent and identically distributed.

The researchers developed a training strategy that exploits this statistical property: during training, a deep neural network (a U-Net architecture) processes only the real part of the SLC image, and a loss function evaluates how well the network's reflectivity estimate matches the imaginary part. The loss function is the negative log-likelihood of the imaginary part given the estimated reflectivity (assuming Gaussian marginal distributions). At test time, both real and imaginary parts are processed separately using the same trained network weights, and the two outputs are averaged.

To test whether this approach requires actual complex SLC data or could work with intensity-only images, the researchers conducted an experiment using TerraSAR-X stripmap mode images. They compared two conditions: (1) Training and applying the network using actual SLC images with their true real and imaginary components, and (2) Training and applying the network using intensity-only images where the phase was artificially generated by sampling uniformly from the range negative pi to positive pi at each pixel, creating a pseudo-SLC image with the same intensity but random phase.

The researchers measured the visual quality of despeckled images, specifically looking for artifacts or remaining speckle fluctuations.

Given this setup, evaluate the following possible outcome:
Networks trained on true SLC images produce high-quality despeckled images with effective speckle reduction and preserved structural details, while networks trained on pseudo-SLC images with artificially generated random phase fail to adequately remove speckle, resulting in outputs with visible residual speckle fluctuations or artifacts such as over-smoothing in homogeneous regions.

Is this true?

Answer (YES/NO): YES